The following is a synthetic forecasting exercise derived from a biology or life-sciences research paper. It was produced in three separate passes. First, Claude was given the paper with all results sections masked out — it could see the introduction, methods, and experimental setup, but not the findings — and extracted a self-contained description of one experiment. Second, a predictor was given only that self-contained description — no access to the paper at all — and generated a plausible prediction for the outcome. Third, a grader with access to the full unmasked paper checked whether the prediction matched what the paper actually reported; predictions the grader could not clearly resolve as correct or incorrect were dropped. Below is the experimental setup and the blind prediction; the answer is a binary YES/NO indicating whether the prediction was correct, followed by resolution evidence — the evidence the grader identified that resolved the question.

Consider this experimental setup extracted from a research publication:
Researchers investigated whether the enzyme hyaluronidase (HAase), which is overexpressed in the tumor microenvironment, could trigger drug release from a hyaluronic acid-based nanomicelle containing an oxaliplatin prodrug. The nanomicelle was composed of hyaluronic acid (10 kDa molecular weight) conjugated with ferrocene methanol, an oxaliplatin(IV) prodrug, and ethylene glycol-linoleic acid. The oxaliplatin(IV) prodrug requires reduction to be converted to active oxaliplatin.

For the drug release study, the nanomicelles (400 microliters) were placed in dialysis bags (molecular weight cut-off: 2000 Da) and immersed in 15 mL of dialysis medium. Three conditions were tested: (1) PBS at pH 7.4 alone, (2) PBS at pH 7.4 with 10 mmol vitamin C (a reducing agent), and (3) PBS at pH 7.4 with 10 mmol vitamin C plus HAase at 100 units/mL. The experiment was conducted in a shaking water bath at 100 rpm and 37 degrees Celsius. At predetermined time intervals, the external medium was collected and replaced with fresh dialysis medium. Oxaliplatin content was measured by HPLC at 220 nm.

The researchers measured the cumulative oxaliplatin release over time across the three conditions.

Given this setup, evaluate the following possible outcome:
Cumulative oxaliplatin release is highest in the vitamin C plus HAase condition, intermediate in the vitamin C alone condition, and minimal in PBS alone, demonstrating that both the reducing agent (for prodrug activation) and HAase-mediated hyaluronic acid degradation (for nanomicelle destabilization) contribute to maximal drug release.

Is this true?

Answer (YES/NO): YES